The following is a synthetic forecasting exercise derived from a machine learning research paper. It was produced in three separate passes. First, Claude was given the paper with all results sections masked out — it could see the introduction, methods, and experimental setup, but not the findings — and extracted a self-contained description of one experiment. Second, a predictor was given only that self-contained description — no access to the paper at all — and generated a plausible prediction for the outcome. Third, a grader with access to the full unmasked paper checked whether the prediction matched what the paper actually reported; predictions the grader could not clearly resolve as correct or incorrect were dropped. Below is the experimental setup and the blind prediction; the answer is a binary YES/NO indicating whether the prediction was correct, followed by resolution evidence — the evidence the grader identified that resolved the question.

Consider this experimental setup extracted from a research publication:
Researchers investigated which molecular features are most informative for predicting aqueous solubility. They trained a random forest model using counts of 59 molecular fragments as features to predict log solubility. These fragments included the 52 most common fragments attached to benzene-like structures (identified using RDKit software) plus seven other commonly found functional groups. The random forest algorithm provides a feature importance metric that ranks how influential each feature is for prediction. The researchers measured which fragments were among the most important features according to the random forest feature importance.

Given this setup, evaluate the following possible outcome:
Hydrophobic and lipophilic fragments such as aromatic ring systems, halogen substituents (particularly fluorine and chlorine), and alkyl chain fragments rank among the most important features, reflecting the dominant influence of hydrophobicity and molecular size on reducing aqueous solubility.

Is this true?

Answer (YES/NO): NO